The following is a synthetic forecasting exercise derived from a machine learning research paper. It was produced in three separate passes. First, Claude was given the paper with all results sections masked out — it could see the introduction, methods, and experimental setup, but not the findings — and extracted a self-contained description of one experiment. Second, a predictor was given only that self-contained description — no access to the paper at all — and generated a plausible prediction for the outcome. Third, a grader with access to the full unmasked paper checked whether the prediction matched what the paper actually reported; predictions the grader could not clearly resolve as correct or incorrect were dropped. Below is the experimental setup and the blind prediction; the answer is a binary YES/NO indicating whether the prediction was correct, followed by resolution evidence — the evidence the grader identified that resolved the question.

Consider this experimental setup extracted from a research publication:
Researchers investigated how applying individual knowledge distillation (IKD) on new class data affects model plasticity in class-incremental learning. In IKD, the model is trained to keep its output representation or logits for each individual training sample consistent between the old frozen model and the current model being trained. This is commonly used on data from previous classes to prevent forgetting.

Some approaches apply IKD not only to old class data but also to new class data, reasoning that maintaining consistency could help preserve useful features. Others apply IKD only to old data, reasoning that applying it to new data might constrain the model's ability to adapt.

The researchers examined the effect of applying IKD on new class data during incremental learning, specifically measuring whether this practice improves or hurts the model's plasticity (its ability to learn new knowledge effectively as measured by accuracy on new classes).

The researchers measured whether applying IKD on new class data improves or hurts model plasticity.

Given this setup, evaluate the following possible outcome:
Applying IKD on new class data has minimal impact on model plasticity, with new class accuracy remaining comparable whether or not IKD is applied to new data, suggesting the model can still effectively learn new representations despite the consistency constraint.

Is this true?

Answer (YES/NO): NO